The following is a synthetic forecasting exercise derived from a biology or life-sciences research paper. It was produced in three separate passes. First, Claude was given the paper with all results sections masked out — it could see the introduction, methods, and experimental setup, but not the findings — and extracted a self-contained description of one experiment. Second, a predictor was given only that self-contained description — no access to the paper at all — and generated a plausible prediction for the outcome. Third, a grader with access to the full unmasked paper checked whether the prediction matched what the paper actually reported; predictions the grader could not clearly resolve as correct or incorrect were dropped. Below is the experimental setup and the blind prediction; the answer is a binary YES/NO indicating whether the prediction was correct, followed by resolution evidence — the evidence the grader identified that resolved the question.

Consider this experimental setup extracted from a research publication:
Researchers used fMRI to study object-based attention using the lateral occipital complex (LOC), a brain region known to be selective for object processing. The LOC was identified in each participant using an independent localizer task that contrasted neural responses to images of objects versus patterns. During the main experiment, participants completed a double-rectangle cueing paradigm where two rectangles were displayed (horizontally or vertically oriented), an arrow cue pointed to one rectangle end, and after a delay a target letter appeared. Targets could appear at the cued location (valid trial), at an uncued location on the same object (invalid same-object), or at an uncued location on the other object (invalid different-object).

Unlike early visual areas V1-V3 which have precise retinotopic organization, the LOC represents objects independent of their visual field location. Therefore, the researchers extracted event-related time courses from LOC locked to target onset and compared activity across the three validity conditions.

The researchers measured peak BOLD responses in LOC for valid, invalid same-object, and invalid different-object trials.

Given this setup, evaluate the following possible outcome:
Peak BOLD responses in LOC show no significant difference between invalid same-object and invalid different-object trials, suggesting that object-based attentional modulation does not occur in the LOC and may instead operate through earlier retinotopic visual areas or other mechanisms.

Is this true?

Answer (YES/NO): NO